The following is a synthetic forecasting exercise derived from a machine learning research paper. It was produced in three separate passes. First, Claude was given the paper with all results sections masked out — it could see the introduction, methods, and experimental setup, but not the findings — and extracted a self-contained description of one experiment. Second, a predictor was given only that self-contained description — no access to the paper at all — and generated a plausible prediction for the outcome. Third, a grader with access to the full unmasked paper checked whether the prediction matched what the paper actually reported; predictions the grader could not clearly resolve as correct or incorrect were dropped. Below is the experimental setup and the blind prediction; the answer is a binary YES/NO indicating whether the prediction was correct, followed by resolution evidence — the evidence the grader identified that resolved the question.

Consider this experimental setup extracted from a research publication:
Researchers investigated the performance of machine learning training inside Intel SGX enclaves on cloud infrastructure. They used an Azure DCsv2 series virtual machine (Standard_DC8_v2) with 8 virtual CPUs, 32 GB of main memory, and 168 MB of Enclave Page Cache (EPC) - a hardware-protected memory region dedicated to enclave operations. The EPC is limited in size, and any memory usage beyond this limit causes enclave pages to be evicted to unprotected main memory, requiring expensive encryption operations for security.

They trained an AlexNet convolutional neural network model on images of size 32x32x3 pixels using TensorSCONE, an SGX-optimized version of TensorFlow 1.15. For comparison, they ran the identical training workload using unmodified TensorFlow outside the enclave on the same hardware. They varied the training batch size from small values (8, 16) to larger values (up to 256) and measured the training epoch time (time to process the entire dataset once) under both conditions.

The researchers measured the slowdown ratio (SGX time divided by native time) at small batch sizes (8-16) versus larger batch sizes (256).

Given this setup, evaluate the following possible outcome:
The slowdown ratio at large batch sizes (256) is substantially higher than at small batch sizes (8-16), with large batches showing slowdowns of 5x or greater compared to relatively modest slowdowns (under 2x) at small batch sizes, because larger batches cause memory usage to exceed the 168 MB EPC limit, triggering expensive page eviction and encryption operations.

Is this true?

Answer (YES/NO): NO